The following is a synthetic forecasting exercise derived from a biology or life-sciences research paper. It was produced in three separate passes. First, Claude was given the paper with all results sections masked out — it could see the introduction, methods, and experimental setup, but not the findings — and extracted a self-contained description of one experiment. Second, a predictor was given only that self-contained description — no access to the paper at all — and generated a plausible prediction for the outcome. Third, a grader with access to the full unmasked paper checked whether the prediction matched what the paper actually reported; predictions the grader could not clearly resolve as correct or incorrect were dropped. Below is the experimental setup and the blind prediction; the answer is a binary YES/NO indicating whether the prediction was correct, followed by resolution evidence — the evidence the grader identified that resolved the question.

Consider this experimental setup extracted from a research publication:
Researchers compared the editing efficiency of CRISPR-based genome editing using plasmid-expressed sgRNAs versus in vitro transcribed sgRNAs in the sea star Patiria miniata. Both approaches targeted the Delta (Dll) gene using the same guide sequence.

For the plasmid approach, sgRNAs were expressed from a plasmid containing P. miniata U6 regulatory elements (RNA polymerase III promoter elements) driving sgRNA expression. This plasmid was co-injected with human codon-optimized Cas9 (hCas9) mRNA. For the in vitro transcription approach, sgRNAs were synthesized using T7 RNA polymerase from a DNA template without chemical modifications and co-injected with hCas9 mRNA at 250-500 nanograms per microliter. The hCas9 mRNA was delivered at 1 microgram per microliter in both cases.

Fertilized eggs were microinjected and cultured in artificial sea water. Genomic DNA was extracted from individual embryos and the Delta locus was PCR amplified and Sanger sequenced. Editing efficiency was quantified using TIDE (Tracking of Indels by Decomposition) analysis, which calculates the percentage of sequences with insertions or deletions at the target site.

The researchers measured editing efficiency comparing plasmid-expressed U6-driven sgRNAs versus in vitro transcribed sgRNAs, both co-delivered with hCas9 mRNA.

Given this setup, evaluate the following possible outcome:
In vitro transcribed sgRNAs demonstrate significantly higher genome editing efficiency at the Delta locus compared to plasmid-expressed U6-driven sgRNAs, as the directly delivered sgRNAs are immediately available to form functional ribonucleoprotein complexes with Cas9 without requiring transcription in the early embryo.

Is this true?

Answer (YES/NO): YES